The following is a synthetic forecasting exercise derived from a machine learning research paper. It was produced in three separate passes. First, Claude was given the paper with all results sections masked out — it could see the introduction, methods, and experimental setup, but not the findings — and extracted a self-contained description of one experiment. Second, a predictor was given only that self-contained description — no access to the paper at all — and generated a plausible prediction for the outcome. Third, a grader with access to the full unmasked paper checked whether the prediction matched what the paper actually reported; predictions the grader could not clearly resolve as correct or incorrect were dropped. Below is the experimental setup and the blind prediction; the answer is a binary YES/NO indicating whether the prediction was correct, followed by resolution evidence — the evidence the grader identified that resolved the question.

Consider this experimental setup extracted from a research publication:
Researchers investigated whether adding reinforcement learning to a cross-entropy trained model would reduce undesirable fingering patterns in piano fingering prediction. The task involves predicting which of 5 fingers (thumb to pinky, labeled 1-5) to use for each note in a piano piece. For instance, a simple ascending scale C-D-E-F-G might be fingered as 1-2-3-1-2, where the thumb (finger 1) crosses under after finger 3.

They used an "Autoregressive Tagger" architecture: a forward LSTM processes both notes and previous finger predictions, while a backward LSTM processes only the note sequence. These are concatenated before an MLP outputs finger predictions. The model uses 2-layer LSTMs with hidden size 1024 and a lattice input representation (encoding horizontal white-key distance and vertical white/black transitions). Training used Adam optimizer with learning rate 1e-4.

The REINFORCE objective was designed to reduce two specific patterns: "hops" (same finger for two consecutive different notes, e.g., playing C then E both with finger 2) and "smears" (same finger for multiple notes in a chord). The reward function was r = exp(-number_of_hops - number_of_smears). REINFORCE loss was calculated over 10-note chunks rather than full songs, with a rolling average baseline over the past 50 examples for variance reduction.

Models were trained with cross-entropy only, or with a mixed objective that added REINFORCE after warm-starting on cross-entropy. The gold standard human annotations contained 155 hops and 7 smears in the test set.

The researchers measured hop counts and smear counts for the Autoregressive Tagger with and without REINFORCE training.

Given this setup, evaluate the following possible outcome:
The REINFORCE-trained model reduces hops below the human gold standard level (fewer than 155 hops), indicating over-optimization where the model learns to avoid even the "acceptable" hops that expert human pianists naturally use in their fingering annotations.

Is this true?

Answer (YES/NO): YES